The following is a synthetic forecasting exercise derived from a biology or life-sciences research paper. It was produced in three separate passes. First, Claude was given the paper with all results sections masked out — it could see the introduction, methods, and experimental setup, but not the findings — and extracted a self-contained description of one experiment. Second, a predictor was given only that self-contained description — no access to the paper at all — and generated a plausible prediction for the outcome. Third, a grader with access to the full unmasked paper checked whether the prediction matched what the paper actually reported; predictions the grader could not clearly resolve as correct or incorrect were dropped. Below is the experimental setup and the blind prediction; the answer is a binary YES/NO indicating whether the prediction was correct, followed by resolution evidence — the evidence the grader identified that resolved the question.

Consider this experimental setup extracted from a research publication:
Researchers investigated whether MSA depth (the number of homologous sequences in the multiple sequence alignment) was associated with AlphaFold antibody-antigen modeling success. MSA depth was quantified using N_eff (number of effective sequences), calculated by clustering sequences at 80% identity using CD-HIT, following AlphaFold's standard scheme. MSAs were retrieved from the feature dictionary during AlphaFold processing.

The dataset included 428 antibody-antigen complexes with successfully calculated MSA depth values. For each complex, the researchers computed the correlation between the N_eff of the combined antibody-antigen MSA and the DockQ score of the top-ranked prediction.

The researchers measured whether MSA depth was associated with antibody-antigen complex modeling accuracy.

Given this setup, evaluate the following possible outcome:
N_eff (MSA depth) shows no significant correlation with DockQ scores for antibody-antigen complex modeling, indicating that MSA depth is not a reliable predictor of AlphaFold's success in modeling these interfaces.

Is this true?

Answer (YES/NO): NO